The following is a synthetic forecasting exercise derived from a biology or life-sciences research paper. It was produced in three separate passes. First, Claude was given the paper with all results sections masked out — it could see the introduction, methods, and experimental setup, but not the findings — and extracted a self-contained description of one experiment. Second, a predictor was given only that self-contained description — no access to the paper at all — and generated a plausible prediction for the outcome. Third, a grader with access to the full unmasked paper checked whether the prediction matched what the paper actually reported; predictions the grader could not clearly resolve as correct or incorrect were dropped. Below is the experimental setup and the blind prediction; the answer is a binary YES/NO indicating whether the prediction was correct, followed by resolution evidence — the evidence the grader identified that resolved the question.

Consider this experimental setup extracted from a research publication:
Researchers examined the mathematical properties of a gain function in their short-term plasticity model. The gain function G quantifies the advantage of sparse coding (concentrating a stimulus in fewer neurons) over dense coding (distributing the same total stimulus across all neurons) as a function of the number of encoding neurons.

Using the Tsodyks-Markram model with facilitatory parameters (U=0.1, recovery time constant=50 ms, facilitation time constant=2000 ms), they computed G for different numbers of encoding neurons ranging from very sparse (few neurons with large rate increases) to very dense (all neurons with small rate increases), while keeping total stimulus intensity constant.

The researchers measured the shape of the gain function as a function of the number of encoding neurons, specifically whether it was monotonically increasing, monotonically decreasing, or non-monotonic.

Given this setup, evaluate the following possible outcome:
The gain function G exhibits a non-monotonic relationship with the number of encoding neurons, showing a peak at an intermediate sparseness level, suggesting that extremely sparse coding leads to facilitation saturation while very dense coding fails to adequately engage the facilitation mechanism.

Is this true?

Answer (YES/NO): YES